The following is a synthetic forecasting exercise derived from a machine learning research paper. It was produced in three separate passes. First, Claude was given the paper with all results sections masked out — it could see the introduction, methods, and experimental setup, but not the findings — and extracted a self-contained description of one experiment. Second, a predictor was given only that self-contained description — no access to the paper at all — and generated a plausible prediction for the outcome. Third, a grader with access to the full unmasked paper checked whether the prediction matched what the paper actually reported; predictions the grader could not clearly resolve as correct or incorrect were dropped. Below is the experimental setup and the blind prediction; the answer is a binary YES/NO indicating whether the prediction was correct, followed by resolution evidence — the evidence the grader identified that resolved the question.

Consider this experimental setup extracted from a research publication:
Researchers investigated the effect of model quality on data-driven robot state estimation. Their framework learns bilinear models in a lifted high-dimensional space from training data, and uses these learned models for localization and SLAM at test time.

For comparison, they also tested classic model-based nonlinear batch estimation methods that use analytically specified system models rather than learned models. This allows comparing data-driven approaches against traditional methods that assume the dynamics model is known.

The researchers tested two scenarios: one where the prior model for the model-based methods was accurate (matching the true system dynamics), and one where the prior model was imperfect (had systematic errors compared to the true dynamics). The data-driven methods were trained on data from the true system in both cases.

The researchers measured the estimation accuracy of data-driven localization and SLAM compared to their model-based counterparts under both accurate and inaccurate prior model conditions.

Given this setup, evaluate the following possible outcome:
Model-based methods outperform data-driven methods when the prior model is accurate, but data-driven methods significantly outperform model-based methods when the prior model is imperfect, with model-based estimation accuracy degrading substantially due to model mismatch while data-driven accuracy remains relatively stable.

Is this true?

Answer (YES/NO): NO